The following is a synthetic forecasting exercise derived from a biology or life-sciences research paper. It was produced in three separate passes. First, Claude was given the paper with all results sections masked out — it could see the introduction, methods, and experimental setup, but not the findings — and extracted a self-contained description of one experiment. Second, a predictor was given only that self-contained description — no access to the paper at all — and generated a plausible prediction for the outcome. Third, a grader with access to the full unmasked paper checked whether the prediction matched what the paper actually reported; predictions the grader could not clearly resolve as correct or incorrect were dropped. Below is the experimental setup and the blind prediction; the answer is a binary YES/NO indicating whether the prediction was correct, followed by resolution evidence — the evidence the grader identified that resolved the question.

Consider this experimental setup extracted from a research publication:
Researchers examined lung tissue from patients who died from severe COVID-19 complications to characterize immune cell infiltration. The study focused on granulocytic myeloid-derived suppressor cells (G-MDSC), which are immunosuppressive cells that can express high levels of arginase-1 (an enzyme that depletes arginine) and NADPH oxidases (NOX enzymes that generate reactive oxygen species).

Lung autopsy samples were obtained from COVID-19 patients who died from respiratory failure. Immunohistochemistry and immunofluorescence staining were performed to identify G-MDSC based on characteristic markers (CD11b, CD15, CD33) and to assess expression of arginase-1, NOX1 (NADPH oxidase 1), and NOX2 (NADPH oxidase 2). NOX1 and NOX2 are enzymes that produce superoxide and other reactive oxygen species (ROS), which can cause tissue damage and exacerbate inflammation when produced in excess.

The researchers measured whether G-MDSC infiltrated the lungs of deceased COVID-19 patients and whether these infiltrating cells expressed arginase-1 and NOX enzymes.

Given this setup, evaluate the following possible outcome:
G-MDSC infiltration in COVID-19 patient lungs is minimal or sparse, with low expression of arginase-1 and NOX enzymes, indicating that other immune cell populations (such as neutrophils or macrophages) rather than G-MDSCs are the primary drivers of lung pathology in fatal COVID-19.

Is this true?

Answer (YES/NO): NO